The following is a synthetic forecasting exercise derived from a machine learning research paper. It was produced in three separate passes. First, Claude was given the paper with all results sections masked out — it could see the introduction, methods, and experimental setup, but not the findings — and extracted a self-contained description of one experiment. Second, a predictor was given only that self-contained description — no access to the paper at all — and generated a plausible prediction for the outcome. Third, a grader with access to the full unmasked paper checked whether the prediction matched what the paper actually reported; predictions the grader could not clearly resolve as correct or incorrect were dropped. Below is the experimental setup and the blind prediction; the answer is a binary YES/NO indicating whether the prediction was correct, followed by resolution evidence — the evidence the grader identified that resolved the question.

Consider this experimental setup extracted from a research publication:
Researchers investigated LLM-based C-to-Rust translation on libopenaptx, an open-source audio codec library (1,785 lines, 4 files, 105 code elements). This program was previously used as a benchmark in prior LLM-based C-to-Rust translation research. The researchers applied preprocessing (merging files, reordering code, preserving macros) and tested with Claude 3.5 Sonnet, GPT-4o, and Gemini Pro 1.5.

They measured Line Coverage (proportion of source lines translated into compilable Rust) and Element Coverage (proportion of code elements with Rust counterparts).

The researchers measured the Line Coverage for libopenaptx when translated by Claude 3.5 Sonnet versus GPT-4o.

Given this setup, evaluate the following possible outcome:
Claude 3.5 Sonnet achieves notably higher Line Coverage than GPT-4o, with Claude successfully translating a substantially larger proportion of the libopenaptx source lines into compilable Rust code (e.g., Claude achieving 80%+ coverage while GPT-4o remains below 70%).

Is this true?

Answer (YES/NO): YES